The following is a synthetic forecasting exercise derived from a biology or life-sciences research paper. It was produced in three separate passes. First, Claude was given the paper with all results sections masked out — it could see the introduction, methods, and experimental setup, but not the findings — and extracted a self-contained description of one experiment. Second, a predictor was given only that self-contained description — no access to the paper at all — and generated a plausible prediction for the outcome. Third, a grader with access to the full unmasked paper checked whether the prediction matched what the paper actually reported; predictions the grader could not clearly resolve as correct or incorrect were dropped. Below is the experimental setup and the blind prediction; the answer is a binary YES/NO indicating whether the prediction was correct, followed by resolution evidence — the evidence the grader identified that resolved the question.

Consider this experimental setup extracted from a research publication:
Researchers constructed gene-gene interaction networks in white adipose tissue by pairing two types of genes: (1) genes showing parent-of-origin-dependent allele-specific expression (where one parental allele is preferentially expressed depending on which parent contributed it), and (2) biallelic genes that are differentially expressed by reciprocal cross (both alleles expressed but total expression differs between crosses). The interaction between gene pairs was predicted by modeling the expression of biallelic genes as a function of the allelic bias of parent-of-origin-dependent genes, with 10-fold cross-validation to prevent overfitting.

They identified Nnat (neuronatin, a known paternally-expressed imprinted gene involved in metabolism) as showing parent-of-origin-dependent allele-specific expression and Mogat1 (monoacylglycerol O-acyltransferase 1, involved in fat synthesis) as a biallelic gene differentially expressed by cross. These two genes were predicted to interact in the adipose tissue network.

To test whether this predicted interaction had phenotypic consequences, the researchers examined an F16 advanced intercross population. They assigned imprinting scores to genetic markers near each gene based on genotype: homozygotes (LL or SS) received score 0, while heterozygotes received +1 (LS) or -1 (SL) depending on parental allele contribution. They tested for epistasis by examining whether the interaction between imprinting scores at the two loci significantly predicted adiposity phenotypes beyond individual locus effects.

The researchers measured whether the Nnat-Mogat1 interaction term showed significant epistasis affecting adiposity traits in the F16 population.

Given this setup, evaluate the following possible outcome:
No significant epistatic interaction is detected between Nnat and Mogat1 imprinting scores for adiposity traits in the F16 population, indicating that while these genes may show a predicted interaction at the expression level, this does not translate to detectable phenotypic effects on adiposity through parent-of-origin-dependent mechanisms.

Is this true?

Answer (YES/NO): NO